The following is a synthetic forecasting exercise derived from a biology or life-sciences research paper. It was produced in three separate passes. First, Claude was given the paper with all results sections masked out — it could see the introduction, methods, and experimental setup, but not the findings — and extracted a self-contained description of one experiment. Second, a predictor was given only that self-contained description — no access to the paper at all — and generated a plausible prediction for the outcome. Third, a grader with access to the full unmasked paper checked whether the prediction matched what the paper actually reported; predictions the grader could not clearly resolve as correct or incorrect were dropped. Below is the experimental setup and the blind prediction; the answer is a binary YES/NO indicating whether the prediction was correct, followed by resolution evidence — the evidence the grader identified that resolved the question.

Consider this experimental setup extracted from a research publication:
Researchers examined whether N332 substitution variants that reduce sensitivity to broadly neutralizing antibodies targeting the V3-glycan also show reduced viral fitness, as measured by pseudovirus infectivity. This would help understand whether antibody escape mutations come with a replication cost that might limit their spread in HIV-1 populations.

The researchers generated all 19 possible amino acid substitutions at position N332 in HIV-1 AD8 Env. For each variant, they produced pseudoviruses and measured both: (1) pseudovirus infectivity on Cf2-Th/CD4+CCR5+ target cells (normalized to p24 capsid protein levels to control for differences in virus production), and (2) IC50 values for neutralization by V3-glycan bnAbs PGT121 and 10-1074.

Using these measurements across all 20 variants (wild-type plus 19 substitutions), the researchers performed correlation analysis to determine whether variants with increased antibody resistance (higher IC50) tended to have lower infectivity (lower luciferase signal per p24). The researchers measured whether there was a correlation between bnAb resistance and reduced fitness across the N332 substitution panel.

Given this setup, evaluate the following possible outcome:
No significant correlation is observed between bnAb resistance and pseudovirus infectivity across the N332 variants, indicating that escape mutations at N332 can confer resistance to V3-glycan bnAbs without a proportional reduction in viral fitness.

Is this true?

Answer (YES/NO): YES